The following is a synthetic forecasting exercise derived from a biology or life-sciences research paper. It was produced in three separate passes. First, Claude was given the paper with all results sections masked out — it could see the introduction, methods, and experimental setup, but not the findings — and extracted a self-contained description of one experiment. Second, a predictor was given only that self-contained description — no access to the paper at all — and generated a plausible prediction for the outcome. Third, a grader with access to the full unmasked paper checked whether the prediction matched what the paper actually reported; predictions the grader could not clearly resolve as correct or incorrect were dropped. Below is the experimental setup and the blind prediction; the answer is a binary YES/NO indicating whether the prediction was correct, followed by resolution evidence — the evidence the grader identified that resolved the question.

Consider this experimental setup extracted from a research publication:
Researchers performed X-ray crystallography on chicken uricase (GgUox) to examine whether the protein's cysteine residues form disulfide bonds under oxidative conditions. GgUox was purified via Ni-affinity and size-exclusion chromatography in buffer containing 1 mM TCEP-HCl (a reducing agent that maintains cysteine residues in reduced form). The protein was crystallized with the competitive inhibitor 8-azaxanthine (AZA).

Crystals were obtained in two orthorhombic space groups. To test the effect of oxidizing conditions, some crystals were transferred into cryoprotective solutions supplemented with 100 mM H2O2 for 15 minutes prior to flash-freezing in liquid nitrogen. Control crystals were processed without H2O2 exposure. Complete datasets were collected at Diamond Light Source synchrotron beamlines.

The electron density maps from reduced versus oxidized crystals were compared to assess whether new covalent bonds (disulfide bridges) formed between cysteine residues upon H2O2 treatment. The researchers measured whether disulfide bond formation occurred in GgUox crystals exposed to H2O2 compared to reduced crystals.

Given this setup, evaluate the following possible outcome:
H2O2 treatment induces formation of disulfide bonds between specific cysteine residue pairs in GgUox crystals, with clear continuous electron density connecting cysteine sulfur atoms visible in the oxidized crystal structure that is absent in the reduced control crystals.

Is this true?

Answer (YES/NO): YES